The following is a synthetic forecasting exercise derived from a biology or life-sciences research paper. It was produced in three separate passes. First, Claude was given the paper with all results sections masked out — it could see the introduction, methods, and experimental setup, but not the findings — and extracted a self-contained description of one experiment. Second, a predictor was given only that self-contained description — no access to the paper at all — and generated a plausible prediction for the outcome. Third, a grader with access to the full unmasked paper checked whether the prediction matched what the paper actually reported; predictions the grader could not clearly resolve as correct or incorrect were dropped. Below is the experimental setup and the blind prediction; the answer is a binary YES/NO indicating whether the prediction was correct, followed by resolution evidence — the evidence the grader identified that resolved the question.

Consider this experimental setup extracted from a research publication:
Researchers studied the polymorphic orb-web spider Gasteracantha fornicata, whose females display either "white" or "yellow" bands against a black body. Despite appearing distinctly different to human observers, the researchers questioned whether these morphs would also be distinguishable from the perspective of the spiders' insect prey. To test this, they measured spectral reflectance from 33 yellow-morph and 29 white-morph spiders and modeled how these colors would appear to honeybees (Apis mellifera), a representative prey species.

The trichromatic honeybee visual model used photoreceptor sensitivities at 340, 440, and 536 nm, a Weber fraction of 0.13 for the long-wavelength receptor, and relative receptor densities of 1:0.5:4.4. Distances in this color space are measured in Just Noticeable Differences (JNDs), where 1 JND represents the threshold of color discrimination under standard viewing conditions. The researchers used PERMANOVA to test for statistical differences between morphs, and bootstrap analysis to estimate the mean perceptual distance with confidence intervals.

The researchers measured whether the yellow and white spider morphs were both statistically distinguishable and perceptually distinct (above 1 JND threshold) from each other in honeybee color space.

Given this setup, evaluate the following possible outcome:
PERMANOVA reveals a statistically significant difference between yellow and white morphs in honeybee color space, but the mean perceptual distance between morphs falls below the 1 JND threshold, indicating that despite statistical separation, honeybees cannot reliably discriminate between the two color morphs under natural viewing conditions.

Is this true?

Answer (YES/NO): NO